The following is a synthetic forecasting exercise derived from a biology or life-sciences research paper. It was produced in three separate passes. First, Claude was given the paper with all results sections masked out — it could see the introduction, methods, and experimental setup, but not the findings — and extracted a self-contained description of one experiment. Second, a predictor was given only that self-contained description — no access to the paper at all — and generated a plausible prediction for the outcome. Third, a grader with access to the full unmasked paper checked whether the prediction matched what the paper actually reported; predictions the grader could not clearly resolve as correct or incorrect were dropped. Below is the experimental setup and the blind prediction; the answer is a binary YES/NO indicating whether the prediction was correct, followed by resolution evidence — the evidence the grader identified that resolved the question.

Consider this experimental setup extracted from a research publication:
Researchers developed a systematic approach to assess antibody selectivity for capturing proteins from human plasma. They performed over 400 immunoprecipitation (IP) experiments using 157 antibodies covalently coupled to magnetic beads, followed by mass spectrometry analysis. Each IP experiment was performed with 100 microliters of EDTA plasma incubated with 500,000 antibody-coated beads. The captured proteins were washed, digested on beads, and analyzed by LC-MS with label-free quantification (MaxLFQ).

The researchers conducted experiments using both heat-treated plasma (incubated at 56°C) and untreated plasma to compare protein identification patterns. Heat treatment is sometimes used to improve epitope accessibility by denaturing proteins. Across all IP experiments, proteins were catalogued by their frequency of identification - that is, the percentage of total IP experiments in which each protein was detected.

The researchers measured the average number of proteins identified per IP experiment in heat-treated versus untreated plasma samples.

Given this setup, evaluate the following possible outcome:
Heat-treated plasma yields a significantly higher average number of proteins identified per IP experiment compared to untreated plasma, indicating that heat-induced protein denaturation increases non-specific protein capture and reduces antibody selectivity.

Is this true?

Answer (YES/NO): NO